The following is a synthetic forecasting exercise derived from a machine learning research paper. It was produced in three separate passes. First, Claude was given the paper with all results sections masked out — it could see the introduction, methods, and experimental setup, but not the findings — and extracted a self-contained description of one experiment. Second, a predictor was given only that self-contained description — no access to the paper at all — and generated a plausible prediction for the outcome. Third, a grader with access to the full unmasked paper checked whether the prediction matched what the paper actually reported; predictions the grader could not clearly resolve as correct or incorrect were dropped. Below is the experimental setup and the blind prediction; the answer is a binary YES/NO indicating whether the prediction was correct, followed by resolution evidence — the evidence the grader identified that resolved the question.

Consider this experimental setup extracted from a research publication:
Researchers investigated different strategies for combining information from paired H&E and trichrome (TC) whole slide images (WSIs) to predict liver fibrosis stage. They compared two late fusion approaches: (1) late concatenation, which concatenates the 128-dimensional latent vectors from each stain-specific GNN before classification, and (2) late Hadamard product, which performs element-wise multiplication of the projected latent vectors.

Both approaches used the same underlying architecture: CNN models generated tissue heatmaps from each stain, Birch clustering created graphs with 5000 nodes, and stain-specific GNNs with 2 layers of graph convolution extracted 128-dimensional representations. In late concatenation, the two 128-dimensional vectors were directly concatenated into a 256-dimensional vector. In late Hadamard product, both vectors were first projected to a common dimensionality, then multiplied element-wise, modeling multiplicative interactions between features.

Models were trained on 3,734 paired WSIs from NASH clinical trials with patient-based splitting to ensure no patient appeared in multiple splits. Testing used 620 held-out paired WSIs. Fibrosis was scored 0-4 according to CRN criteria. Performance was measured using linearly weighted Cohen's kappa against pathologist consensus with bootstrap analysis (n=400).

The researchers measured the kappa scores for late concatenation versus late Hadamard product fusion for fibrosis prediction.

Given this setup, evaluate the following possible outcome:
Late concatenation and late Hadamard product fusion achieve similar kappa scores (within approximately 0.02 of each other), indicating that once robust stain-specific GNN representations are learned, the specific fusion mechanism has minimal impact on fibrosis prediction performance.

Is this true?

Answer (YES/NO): NO